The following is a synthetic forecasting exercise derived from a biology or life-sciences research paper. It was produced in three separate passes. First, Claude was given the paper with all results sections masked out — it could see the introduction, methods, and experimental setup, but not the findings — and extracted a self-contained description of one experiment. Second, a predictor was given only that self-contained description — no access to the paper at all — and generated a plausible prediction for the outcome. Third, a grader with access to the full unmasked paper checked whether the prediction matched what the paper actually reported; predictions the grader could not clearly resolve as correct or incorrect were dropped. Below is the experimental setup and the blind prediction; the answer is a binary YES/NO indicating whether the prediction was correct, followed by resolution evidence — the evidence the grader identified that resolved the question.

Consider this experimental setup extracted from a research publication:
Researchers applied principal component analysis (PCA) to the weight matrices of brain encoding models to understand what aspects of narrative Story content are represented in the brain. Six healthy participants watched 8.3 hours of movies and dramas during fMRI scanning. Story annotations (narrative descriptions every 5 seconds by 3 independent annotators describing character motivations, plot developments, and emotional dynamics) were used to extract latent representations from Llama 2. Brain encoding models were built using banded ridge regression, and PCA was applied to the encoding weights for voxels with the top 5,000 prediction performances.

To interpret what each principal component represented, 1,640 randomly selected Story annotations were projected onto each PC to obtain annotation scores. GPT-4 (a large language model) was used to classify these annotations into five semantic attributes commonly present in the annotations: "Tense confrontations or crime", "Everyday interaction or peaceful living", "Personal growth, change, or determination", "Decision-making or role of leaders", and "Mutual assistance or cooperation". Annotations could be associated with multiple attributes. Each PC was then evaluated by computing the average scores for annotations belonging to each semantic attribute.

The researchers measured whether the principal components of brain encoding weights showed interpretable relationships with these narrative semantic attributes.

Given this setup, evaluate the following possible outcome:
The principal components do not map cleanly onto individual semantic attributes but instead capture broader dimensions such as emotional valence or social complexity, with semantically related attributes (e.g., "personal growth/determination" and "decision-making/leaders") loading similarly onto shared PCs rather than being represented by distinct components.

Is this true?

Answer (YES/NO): YES